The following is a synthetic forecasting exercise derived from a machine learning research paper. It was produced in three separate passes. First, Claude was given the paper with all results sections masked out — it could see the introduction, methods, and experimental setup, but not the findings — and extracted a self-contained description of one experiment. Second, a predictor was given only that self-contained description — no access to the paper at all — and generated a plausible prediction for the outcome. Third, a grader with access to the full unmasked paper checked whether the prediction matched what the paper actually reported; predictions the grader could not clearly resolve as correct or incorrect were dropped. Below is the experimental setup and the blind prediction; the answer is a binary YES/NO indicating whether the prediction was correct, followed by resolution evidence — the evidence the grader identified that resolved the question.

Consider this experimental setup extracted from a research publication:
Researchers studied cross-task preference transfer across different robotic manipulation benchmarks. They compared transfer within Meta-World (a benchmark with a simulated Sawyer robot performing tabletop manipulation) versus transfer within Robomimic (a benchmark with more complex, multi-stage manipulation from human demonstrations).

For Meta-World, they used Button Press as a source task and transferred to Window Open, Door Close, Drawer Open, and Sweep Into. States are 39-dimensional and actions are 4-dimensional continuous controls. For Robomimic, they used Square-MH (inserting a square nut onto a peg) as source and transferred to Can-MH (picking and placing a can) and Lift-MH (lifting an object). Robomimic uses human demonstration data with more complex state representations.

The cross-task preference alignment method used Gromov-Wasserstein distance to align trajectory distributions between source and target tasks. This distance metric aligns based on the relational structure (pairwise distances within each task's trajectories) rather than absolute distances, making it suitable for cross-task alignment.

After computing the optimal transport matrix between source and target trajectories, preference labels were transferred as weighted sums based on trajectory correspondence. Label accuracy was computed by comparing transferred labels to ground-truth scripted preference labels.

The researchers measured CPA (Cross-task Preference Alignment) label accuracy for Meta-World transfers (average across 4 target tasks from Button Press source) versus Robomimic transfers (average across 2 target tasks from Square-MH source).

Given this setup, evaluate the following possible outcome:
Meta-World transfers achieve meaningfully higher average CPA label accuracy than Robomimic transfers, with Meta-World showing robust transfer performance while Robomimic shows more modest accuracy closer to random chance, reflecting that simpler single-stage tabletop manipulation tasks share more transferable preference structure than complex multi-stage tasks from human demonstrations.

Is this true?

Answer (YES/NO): NO